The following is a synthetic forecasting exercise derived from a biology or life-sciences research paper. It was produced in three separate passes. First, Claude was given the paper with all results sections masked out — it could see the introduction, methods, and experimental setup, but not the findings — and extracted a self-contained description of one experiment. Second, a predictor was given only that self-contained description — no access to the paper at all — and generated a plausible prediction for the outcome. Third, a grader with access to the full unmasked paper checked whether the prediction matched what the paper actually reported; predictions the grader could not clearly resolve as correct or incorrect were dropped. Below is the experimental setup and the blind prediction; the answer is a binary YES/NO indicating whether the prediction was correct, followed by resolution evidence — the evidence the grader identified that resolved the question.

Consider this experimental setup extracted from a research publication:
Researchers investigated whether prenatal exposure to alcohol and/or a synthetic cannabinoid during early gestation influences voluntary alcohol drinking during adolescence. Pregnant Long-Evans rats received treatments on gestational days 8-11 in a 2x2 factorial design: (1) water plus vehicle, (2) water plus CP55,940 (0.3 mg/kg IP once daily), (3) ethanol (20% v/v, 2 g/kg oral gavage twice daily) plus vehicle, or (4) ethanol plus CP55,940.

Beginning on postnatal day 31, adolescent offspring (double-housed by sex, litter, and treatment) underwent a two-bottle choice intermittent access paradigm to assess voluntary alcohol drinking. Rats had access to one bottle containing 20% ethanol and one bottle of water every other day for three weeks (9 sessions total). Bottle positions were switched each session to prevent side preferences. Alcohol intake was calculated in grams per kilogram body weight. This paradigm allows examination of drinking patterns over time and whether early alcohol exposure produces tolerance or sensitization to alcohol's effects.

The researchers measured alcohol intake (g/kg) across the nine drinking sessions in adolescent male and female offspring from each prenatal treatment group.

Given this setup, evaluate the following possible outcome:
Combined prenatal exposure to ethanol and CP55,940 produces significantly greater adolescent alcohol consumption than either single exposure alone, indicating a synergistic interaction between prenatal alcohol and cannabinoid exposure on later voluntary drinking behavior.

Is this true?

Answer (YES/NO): NO